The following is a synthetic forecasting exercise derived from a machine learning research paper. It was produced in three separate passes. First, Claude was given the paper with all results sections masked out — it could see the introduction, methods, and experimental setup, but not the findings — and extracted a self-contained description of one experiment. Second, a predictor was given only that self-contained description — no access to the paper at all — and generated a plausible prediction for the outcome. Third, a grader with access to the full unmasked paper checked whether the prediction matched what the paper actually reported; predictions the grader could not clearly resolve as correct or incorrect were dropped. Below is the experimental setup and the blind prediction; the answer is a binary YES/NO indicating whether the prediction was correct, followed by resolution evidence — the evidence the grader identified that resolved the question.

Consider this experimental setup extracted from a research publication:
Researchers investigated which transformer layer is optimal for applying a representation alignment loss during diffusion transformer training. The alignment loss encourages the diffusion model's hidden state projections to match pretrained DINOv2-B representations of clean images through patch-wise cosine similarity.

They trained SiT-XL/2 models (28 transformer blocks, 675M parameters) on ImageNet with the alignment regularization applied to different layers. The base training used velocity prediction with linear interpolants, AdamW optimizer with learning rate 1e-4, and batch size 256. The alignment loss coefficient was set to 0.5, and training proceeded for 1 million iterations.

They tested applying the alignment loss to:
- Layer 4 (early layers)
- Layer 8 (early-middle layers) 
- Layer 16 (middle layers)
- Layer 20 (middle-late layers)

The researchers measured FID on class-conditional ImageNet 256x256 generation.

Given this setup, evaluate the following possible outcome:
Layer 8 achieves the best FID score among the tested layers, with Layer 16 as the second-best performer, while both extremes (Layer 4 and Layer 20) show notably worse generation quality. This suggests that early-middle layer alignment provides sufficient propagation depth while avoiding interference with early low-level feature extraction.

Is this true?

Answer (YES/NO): NO